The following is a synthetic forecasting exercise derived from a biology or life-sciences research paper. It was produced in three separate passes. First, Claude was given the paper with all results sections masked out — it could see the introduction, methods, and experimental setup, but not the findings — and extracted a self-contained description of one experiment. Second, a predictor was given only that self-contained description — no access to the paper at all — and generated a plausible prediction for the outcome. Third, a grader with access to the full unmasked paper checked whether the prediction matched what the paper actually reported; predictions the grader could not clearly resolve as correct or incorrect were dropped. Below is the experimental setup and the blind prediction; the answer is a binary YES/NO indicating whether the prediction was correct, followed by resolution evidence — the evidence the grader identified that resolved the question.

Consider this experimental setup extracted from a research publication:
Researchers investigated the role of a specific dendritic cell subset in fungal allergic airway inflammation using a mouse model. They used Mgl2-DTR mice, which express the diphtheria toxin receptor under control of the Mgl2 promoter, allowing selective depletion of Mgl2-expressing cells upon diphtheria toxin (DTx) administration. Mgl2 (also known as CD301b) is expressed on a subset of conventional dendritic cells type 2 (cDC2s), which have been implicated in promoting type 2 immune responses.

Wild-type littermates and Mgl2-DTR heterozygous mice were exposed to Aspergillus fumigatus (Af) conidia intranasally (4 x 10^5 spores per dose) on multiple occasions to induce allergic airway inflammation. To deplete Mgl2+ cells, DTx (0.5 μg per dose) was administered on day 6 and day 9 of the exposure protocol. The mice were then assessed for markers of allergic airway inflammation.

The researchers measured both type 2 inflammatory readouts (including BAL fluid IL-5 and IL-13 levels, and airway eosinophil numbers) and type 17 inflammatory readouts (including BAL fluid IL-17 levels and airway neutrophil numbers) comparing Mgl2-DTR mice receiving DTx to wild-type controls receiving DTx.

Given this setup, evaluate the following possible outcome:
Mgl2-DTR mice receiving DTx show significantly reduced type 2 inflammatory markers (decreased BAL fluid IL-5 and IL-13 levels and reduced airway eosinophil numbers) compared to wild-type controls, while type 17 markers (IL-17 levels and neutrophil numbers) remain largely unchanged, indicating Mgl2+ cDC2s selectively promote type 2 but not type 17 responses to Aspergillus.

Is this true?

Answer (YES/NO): YES